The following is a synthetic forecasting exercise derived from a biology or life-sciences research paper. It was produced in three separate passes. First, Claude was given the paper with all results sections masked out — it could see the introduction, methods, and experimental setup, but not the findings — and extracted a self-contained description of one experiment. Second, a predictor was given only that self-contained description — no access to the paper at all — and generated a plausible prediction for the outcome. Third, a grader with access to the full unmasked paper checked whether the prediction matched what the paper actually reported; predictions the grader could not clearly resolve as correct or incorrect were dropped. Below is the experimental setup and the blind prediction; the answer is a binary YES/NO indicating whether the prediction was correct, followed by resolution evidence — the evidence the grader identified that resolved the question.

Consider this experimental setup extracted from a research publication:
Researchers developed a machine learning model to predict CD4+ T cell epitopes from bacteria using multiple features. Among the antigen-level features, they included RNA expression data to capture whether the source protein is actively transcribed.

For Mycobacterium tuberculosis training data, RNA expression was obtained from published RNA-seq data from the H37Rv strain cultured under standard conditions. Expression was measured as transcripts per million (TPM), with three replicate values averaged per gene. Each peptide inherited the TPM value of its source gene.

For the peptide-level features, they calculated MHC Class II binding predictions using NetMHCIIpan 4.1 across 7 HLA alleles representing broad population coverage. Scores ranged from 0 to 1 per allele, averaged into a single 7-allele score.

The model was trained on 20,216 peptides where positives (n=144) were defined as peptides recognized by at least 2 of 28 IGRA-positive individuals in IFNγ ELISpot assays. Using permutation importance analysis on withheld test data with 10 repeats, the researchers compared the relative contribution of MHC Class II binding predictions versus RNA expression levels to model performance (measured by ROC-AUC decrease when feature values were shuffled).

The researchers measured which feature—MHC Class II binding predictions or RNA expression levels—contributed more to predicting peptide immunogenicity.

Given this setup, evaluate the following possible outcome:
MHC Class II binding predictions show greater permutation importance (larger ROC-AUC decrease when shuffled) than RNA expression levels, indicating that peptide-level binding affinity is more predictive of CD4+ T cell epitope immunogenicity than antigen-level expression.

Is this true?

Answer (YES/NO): NO